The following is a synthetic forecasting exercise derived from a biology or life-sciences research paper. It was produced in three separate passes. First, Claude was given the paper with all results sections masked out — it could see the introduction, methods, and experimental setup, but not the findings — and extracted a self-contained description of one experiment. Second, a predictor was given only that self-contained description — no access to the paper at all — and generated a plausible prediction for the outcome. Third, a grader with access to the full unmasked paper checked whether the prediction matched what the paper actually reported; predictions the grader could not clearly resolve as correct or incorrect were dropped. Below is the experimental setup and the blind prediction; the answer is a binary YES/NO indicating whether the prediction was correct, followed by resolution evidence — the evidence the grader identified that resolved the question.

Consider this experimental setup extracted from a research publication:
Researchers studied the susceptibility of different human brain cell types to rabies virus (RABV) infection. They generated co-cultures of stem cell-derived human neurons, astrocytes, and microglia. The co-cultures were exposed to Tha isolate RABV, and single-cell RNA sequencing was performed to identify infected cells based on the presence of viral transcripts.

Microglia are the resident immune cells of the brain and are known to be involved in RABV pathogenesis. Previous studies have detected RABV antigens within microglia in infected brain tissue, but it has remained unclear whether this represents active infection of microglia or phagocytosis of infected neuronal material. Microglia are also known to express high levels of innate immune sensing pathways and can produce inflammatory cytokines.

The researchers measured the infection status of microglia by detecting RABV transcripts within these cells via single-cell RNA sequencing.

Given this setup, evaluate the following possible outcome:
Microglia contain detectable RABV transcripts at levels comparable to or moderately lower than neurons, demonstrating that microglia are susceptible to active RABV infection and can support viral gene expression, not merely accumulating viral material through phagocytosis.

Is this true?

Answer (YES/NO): NO